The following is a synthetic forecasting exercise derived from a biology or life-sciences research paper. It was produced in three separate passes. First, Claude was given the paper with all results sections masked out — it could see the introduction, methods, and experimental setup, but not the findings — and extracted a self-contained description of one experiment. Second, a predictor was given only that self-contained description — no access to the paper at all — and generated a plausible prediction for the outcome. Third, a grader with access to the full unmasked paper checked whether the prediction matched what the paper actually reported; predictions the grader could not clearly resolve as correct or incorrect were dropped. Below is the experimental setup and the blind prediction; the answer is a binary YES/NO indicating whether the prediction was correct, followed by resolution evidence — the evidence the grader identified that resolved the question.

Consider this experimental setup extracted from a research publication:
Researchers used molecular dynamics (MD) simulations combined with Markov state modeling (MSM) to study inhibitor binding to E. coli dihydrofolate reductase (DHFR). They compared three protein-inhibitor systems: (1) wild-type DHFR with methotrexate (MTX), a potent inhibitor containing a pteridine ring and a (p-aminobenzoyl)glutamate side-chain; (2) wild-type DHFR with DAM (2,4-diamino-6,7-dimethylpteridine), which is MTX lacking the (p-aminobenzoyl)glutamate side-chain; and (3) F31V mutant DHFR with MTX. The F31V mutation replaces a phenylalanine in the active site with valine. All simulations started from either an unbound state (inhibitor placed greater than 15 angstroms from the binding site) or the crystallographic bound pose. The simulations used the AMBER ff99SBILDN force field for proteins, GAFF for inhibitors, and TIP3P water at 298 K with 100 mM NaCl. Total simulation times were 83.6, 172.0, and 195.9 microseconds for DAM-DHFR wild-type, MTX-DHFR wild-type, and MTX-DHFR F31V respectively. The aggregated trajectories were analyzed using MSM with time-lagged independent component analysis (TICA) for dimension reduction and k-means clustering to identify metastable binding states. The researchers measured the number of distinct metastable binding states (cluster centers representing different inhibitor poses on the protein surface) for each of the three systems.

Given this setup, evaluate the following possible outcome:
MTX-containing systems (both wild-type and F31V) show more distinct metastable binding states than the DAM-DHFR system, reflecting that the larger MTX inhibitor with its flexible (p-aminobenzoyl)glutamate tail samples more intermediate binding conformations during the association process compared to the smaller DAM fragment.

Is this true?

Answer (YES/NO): NO